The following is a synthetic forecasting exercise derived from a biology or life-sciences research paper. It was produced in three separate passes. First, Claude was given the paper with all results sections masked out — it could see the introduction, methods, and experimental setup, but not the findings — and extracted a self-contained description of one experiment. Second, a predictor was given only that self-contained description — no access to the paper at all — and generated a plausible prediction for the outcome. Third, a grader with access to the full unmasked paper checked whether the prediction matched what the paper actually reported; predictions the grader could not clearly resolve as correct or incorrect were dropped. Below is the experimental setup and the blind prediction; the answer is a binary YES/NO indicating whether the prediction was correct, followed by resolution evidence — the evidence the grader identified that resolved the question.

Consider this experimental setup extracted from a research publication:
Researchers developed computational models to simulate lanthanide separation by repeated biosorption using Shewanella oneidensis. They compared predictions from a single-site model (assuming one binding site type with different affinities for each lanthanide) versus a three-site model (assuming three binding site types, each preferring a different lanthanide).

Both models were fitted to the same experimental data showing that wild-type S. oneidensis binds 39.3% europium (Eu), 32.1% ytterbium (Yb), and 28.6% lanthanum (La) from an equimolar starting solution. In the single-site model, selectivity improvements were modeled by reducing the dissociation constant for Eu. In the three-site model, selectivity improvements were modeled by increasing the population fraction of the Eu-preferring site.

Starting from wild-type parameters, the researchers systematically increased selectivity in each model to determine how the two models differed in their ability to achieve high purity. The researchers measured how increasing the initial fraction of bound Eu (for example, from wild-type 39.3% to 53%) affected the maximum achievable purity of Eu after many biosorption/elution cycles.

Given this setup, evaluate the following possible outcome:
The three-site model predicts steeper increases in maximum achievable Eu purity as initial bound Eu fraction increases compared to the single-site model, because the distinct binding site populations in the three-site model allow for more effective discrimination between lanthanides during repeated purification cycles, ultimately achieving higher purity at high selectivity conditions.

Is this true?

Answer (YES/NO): NO